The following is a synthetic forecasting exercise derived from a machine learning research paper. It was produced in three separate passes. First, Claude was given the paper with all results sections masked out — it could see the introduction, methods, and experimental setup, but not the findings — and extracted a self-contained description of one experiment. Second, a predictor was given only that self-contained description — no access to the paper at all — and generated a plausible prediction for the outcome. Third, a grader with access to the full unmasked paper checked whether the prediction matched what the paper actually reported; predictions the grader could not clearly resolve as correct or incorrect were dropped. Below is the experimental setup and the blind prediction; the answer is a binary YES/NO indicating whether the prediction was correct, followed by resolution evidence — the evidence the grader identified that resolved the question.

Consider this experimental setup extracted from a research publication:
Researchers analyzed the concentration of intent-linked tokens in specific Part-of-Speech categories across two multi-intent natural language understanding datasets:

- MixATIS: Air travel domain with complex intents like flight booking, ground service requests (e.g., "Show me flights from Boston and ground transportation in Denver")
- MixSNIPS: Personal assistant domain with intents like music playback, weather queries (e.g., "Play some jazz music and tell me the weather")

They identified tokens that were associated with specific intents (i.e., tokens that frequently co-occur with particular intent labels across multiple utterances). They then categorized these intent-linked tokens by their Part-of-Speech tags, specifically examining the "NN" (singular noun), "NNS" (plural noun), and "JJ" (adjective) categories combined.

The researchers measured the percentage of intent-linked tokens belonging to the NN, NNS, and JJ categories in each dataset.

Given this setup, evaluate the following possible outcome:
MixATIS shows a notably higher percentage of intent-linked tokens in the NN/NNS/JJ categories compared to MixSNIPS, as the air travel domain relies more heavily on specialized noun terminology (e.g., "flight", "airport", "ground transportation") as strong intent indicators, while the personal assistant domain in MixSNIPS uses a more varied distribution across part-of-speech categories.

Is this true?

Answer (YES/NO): YES